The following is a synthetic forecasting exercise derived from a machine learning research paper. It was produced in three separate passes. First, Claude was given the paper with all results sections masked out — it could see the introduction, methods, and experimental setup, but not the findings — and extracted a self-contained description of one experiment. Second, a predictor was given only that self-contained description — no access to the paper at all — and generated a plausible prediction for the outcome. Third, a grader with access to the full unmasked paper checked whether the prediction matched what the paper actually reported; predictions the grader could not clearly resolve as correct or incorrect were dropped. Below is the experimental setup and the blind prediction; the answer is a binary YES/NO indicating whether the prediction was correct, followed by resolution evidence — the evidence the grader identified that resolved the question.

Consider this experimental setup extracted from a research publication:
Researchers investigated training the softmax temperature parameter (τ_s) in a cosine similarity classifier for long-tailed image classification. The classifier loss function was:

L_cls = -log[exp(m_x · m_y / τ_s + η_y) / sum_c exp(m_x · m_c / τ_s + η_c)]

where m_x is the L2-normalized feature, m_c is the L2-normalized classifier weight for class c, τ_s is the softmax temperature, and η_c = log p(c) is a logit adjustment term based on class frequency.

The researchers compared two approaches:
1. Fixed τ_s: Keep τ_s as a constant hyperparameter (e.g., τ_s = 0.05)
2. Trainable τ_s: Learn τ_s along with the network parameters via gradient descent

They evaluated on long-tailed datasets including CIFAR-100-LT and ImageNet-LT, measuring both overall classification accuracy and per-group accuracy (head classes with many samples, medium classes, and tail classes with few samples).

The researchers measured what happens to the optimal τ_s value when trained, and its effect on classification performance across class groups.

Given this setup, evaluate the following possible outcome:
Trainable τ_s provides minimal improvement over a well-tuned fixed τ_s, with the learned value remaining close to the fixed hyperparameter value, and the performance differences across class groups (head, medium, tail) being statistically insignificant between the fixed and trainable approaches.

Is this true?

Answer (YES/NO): NO